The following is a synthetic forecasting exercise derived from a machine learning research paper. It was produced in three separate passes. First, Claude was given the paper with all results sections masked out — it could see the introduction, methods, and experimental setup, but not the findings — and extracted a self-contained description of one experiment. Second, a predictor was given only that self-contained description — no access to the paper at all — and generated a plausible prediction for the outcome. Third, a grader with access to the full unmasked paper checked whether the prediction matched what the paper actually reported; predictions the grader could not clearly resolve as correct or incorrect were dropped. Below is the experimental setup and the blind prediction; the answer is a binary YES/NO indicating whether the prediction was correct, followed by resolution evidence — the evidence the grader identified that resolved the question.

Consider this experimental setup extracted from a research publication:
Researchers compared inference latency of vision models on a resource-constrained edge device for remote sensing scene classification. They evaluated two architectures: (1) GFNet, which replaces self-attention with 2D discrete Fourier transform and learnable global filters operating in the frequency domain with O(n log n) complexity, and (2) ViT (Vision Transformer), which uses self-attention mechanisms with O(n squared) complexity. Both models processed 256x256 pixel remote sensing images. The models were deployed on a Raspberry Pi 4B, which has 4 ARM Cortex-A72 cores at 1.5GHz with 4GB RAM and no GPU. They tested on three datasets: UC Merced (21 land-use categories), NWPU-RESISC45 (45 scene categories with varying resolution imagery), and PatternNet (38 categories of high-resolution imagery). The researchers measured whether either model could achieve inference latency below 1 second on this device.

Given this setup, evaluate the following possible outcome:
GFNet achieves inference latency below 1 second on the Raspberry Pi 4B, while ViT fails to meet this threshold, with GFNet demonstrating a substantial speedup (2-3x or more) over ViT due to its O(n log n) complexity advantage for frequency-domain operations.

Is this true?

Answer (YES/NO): NO